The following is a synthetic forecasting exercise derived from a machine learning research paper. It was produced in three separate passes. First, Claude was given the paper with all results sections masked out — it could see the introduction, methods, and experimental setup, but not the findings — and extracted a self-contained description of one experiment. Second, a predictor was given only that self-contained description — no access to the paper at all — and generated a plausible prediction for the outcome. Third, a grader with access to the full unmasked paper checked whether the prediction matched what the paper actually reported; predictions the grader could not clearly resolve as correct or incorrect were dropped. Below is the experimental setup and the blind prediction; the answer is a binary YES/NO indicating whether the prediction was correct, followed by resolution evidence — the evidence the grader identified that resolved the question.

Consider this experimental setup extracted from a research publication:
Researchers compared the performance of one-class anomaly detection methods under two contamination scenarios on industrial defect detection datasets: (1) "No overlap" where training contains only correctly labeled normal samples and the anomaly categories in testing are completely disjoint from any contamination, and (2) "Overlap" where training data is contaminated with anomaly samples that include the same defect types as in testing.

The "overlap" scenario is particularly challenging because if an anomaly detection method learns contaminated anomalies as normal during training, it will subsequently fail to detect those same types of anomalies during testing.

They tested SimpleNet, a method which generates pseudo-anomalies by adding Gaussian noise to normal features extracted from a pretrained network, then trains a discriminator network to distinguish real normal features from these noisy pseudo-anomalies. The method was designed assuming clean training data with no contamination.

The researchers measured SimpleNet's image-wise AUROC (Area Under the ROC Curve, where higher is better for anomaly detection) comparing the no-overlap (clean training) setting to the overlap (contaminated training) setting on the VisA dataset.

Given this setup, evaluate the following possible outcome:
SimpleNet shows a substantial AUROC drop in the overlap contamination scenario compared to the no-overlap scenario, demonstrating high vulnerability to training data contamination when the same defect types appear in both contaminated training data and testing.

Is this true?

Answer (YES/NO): YES